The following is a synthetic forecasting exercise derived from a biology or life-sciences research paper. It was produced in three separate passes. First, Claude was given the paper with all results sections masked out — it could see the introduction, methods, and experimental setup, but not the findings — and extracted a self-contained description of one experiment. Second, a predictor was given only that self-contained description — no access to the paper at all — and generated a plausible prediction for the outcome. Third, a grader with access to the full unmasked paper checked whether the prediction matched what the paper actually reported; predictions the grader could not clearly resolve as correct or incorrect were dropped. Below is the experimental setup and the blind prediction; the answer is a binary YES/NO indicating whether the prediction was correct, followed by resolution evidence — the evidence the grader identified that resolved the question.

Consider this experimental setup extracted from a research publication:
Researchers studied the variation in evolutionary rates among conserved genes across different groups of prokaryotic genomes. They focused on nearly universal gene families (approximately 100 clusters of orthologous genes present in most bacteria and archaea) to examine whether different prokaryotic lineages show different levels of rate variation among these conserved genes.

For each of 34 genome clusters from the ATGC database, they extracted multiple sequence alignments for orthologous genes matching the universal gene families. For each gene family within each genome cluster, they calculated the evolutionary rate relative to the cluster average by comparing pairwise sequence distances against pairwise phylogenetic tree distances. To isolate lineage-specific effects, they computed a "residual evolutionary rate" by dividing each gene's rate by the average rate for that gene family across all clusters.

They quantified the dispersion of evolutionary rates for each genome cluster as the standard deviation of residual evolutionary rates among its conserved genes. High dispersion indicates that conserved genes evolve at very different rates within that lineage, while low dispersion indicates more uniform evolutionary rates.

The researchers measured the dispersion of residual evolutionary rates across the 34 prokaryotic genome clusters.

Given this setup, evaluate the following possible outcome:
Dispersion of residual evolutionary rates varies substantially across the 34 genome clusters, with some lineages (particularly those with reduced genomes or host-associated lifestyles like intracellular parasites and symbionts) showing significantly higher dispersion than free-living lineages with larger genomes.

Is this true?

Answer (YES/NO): NO